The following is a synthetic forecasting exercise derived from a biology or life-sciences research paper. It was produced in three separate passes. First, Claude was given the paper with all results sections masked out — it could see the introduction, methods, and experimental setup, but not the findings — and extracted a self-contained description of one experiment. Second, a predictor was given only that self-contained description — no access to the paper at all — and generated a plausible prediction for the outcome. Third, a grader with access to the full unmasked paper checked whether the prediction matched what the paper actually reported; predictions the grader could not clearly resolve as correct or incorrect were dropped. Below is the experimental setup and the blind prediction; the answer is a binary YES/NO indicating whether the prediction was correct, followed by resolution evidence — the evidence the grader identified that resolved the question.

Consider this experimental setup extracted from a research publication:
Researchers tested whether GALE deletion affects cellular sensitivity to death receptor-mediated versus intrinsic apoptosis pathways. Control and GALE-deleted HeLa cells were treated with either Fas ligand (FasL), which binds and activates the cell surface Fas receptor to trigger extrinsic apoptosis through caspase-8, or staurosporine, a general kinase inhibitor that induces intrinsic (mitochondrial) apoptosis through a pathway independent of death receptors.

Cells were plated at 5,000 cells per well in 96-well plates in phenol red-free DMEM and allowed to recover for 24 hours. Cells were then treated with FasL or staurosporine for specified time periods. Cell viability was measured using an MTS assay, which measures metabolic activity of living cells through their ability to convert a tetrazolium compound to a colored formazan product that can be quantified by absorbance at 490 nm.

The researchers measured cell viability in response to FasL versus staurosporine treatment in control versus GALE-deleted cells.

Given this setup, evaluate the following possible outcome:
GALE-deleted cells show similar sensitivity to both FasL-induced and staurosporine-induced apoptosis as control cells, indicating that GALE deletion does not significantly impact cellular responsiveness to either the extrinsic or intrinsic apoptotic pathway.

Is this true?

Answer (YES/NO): NO